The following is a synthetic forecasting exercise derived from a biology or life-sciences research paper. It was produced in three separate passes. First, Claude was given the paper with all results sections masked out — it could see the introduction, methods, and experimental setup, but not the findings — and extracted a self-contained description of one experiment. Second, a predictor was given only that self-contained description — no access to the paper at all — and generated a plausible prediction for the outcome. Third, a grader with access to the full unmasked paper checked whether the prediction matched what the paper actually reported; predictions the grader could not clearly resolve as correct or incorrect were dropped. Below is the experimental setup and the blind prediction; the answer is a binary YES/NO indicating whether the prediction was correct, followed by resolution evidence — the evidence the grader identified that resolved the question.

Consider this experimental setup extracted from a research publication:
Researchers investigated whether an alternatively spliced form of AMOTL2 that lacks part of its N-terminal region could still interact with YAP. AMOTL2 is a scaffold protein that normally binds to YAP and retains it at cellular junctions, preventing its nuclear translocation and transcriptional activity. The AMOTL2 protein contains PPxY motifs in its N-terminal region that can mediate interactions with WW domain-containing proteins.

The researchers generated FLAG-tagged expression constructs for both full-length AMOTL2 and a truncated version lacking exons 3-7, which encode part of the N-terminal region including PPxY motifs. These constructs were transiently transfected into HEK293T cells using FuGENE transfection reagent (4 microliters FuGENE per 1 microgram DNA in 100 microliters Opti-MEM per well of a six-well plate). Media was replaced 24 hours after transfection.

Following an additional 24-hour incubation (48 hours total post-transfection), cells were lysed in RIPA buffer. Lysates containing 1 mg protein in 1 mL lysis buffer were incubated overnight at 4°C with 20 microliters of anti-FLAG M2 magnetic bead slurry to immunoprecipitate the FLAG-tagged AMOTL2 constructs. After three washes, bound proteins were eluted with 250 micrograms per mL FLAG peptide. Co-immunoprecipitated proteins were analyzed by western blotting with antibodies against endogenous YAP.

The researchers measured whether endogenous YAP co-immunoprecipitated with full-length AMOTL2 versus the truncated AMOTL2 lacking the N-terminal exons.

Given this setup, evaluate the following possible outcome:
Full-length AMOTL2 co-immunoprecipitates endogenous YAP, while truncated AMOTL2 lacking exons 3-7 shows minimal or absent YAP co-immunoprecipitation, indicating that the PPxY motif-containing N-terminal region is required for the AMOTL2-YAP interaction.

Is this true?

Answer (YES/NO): NO